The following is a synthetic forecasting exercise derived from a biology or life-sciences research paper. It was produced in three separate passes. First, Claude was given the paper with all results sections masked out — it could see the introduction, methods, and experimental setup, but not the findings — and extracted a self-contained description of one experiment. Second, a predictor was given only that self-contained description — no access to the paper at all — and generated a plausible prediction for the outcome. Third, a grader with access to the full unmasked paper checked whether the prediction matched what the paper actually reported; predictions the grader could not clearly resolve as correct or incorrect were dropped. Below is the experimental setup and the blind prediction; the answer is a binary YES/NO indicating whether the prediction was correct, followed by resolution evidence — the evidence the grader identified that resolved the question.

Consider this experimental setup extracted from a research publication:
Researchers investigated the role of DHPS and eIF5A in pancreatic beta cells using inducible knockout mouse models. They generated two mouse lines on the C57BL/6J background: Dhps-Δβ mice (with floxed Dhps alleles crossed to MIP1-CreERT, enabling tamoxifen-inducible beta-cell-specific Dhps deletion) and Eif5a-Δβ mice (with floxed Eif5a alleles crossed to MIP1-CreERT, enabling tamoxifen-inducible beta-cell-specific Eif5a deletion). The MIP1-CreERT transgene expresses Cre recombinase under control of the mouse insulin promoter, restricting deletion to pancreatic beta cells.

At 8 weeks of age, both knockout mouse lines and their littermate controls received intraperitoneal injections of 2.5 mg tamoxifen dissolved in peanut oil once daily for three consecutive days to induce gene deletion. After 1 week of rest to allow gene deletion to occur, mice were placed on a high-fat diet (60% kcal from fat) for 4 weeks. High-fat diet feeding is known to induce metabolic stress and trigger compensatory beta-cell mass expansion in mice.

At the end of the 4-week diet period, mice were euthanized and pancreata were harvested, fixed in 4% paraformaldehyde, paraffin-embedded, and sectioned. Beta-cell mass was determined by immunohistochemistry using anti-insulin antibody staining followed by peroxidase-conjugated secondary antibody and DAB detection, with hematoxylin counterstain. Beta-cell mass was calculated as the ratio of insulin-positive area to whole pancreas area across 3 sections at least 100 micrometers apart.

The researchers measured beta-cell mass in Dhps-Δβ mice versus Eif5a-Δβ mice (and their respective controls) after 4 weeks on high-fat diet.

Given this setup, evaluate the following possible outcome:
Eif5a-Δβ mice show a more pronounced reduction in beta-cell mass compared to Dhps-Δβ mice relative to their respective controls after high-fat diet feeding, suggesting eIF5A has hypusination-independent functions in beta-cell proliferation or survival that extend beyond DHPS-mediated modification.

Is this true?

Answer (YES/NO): NO